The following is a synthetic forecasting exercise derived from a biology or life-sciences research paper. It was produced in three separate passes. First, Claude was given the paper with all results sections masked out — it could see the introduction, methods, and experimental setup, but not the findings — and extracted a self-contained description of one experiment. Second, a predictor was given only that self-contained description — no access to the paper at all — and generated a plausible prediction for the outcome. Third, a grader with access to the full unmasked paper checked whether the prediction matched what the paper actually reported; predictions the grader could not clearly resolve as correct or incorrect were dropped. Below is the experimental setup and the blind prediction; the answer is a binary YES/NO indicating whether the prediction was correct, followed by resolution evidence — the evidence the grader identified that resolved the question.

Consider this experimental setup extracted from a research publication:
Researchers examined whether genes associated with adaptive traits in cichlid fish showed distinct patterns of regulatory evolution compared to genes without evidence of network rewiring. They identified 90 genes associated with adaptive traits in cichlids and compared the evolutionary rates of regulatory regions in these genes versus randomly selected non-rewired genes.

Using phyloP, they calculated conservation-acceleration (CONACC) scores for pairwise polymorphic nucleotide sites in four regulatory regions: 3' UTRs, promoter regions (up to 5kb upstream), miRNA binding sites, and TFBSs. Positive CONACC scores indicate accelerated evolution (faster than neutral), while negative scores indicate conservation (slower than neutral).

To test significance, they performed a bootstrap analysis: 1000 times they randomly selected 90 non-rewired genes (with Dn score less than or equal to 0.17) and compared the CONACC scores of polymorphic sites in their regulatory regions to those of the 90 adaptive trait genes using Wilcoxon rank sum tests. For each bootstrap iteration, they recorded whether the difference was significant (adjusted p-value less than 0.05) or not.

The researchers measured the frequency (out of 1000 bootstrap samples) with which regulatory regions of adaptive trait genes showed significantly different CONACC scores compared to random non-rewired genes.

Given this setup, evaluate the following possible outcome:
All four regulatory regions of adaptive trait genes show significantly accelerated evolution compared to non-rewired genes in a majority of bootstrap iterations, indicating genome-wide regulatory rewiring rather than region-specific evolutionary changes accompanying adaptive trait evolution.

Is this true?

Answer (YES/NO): NO